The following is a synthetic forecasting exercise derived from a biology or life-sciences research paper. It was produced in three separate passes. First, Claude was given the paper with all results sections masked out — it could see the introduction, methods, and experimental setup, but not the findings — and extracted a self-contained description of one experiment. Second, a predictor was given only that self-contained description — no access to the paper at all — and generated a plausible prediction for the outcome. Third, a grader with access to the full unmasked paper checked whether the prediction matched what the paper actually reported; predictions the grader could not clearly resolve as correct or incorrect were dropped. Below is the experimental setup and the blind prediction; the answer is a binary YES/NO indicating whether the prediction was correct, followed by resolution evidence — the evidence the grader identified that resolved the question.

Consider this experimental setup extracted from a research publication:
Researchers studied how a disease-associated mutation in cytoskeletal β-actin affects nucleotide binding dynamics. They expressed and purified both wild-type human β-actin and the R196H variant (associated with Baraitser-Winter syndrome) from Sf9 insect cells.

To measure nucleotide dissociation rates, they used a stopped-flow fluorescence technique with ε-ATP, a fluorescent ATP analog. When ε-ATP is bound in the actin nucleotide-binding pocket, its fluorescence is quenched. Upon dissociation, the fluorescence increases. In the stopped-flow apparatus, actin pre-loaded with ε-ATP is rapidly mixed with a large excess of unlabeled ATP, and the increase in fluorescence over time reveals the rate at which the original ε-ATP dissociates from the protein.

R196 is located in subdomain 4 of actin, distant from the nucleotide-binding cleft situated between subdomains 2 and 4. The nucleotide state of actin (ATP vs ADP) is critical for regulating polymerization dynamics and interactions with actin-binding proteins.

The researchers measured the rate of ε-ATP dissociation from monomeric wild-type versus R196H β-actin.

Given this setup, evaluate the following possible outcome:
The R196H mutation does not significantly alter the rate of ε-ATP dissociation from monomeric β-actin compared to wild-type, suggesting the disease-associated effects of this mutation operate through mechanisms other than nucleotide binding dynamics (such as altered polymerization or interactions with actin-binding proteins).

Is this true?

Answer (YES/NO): YES